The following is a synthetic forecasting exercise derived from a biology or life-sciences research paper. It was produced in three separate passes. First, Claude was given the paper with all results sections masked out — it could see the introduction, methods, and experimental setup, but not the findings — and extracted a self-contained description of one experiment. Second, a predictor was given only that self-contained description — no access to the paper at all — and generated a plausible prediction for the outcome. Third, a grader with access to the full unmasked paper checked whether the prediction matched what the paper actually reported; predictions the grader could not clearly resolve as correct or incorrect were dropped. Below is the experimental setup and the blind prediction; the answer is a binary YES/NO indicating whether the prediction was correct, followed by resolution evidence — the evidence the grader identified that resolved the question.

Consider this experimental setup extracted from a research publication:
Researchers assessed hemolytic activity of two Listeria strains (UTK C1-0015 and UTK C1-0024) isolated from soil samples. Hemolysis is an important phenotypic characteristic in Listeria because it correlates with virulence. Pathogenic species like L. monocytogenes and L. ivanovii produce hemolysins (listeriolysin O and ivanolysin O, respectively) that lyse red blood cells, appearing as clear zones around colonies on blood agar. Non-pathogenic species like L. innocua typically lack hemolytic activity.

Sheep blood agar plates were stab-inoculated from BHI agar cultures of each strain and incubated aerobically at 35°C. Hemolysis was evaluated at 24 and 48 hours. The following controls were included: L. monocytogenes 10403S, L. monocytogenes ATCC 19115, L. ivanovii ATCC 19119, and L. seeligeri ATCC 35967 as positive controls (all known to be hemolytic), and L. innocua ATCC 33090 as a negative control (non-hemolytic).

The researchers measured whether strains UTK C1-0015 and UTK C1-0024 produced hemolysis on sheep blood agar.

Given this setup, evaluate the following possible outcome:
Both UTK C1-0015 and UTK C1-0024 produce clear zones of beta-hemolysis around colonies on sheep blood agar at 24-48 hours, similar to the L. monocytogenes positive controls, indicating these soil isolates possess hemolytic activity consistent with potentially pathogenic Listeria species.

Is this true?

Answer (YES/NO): NO